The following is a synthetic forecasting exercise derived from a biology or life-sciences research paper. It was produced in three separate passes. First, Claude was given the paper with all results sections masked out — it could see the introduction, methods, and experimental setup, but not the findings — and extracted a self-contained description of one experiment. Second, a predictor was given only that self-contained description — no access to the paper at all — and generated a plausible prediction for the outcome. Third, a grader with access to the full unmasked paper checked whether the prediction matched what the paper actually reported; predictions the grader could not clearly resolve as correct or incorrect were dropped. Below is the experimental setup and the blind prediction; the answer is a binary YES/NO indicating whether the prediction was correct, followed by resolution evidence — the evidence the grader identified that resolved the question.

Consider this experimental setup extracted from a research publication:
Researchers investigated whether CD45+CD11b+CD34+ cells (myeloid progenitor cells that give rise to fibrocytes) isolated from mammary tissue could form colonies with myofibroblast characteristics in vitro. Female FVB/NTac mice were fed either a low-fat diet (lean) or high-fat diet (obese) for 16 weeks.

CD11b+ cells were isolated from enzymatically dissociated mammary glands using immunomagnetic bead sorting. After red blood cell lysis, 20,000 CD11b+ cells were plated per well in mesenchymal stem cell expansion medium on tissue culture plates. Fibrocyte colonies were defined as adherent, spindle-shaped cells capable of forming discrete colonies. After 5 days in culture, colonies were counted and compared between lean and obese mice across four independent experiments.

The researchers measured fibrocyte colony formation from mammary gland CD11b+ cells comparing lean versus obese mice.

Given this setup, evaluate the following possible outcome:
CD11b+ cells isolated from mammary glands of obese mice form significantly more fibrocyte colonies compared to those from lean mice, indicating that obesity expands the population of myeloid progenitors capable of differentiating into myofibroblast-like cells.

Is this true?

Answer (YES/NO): YES